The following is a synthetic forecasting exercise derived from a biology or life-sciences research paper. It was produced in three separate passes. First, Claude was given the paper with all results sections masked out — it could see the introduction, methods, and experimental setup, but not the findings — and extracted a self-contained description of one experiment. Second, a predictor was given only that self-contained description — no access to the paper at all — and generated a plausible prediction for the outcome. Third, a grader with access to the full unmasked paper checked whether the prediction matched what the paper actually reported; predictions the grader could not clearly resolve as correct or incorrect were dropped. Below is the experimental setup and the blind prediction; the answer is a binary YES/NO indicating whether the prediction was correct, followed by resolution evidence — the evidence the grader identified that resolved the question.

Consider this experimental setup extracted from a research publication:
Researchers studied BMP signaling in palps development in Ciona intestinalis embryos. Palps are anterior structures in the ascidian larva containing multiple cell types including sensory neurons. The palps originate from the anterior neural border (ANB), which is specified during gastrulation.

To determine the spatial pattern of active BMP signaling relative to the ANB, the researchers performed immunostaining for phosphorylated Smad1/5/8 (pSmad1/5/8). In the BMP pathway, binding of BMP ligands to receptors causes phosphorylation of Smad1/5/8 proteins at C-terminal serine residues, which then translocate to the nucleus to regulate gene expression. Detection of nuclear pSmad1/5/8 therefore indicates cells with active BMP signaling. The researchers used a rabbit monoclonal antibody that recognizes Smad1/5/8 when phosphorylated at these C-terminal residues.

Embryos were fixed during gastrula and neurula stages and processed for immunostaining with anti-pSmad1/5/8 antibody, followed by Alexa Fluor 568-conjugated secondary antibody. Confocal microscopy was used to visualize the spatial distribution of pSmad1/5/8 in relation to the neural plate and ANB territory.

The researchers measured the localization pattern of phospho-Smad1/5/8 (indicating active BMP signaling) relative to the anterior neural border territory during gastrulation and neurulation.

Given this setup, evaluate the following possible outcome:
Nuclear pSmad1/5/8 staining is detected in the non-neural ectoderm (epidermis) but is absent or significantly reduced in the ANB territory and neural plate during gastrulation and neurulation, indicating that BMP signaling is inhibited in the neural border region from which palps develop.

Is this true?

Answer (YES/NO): NO